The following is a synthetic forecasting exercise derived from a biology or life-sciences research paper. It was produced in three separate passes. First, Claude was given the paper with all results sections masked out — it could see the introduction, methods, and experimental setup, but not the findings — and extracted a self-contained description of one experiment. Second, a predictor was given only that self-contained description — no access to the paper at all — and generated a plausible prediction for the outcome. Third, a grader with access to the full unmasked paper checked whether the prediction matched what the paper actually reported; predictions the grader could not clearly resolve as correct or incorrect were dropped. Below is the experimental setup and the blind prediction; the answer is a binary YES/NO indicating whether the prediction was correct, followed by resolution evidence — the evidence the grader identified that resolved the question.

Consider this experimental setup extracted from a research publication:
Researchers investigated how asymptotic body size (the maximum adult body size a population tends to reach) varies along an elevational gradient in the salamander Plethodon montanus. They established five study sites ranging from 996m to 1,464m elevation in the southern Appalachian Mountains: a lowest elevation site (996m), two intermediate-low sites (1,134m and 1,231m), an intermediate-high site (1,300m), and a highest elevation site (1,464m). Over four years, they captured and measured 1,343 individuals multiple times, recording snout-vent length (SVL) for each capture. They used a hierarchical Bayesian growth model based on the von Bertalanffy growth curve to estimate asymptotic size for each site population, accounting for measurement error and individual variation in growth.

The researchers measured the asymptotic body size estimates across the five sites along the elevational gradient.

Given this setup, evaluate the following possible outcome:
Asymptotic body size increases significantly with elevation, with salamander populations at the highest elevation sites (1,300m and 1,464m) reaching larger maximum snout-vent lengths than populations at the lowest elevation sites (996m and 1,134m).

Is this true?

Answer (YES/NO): NO